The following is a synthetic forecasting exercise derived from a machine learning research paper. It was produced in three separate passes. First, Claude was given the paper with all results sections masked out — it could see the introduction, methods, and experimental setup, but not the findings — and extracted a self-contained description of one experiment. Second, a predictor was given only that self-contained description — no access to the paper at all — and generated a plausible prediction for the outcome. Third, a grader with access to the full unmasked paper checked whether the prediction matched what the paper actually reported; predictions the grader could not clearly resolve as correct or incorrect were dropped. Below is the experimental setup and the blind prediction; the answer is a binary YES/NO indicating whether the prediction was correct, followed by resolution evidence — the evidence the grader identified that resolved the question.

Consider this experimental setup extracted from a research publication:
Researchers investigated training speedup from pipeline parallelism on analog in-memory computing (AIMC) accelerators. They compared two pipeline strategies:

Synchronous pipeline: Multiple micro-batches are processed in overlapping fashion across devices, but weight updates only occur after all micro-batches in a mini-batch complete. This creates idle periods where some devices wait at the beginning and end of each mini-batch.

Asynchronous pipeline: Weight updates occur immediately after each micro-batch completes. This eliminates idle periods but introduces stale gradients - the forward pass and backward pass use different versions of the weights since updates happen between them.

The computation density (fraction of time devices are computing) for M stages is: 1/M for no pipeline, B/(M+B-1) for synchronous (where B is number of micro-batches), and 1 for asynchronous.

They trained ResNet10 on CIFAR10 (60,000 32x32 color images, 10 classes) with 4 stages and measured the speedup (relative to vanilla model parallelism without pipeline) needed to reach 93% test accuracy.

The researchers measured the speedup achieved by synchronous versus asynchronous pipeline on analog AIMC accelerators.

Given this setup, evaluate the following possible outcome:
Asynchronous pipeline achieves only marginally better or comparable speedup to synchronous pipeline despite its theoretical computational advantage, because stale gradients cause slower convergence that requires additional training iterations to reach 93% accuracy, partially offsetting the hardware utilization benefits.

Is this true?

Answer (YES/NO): NO